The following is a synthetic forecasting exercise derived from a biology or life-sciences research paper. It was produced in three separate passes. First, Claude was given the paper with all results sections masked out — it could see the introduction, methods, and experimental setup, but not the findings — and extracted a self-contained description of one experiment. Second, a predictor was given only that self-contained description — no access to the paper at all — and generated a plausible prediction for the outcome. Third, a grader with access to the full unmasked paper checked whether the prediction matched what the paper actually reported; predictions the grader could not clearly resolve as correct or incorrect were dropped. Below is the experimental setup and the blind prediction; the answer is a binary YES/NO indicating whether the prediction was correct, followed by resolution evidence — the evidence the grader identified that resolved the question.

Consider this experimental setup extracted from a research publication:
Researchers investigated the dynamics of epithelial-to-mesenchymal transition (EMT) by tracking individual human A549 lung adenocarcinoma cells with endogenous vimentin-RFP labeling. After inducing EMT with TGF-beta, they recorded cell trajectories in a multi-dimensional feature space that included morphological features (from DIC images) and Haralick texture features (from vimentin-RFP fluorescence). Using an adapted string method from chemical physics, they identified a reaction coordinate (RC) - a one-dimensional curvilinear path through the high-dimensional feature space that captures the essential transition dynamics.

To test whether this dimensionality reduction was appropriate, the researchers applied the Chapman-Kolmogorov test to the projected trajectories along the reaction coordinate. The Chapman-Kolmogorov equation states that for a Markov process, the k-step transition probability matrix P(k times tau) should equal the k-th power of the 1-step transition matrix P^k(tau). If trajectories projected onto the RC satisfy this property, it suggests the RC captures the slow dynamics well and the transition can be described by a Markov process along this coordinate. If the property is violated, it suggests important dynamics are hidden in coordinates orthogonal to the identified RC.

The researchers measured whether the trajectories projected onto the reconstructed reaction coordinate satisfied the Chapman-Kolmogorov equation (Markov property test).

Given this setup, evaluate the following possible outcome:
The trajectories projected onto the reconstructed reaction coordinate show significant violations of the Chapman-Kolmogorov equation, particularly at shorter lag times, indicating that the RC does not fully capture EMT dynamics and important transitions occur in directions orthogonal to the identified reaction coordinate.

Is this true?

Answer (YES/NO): NO